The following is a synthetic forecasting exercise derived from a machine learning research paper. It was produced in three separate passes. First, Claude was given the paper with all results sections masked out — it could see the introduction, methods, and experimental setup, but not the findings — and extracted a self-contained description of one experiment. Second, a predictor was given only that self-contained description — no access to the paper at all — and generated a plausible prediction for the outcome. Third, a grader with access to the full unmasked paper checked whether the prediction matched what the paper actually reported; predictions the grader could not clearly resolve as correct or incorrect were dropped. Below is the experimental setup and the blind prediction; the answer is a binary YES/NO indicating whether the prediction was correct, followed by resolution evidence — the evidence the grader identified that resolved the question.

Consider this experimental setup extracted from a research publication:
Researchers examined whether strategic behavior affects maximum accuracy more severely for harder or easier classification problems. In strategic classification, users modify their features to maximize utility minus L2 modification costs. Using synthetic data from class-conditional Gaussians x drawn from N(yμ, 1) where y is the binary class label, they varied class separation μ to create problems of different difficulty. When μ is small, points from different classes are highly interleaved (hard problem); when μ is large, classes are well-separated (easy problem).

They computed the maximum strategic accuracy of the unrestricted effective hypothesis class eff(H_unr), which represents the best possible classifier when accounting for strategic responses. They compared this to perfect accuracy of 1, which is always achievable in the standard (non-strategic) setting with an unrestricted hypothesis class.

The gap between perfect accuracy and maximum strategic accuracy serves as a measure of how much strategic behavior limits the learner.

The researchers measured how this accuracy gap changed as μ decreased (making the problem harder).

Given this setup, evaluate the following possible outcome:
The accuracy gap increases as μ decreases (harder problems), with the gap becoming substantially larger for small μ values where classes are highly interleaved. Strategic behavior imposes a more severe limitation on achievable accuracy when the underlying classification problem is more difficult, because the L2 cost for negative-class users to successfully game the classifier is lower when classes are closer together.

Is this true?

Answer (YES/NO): YES